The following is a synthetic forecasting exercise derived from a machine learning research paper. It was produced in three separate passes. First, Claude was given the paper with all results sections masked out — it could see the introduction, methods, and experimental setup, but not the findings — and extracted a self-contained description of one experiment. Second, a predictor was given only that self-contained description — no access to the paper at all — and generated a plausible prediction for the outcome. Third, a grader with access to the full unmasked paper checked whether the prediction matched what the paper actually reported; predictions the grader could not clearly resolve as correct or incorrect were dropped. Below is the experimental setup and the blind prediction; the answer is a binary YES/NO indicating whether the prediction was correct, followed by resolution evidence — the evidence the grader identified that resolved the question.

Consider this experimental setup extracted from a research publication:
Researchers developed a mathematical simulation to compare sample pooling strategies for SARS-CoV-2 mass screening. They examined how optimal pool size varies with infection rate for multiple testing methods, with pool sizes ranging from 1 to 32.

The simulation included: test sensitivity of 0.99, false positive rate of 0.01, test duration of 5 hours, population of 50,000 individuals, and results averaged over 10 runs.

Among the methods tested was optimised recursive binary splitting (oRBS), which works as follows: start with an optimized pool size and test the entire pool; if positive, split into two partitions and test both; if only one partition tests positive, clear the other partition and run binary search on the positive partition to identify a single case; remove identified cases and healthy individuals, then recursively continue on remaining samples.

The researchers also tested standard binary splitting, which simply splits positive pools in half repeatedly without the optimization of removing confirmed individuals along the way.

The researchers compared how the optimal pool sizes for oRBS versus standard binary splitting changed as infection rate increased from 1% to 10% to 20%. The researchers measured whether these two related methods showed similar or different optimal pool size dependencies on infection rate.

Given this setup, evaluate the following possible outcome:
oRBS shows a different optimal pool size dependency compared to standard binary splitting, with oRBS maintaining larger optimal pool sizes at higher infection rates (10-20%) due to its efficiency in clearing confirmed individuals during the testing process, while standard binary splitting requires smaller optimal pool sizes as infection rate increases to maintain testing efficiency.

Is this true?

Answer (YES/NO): NO